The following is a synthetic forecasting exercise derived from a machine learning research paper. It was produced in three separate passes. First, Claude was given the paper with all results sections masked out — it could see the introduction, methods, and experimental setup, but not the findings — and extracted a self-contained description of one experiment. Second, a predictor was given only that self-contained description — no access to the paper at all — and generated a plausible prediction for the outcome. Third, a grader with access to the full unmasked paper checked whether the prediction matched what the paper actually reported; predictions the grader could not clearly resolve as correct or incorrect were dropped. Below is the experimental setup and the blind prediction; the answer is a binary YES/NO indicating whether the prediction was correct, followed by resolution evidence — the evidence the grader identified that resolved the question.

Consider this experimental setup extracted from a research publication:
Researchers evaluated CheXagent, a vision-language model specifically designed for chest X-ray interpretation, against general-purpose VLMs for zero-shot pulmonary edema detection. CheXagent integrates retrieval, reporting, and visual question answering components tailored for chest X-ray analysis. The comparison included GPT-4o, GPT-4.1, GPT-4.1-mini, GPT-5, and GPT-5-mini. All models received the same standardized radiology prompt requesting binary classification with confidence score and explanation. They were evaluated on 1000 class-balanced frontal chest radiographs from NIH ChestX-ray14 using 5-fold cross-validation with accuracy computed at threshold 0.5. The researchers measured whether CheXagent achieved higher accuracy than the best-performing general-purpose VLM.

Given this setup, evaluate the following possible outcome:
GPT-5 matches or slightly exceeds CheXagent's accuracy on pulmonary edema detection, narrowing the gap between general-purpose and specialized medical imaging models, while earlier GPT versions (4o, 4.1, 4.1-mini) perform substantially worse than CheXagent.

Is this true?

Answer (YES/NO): NO